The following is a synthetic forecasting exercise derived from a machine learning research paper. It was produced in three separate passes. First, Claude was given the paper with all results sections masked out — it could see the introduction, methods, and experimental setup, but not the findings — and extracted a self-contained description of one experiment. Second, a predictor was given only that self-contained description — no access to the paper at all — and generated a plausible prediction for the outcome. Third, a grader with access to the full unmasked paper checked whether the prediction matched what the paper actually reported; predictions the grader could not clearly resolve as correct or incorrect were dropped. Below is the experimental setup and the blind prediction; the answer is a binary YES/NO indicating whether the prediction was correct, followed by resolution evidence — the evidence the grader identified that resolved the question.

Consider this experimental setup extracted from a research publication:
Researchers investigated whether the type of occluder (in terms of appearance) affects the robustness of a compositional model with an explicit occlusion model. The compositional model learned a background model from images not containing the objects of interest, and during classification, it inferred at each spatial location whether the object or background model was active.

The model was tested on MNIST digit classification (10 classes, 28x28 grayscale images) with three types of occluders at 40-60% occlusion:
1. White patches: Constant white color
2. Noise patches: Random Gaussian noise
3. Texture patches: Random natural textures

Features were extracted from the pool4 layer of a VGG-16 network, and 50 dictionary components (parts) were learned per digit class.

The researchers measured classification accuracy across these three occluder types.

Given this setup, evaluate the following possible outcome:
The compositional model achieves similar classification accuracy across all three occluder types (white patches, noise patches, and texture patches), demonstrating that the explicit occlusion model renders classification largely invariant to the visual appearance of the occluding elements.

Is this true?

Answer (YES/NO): YES